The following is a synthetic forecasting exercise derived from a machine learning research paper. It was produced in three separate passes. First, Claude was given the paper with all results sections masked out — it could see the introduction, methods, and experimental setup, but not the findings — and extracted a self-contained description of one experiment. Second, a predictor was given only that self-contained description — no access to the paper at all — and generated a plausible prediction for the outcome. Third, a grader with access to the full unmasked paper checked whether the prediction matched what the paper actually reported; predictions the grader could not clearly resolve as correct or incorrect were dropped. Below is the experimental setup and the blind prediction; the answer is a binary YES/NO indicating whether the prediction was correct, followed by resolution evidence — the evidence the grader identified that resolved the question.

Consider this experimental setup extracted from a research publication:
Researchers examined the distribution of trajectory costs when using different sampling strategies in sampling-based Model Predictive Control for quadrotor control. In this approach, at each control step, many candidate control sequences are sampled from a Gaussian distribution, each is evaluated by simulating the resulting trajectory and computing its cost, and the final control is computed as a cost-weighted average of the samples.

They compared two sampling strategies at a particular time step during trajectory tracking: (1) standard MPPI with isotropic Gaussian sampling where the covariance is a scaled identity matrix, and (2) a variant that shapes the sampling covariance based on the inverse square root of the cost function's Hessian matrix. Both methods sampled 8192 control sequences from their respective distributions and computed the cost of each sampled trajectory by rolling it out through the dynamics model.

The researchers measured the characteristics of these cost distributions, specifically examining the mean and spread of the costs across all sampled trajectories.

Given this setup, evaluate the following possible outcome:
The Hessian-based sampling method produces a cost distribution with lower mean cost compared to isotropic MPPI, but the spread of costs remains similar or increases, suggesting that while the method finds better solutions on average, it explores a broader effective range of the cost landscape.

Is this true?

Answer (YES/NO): NO